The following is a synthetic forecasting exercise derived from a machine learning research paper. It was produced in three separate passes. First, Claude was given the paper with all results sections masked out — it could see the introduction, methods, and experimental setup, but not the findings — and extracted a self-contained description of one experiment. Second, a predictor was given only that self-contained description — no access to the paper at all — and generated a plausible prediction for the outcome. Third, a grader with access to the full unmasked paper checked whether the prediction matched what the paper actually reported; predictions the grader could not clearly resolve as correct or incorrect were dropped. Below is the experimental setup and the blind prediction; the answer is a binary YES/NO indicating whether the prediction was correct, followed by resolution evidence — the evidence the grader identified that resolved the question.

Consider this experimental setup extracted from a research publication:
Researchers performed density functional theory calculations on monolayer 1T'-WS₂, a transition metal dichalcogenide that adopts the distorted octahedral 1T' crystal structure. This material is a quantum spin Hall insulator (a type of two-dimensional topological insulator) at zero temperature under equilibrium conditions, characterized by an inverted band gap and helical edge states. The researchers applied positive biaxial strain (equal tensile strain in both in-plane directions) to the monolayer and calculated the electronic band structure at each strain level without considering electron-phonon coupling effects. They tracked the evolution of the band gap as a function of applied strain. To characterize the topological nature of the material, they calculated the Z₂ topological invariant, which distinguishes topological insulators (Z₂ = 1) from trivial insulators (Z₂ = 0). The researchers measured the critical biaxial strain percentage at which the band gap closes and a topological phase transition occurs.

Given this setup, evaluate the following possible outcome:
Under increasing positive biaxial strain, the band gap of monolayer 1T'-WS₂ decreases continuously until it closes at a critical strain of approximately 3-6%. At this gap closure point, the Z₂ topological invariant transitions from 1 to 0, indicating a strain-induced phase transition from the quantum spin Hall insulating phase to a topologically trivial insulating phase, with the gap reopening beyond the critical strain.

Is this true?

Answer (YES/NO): NO